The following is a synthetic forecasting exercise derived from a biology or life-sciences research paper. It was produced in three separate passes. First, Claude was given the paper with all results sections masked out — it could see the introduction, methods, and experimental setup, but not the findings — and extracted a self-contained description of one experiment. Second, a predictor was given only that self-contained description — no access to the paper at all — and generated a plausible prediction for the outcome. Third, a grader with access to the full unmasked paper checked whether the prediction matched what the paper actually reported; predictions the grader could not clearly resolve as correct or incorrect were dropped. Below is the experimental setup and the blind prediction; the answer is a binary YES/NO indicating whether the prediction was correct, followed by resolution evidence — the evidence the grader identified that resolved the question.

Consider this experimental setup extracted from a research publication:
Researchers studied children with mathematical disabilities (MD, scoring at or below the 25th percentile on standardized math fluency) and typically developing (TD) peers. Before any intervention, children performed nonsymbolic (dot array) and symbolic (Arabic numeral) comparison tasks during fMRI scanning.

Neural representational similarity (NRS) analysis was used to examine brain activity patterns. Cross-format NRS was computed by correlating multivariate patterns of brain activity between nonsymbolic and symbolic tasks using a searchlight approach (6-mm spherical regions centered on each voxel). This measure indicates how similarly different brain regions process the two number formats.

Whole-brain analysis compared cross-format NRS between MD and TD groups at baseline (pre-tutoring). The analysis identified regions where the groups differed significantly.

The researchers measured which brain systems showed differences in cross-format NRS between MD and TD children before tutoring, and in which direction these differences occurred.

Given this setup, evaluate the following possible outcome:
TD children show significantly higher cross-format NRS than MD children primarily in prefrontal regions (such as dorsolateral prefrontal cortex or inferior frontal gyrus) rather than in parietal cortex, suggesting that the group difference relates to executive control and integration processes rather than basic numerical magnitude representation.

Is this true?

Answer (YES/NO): NO